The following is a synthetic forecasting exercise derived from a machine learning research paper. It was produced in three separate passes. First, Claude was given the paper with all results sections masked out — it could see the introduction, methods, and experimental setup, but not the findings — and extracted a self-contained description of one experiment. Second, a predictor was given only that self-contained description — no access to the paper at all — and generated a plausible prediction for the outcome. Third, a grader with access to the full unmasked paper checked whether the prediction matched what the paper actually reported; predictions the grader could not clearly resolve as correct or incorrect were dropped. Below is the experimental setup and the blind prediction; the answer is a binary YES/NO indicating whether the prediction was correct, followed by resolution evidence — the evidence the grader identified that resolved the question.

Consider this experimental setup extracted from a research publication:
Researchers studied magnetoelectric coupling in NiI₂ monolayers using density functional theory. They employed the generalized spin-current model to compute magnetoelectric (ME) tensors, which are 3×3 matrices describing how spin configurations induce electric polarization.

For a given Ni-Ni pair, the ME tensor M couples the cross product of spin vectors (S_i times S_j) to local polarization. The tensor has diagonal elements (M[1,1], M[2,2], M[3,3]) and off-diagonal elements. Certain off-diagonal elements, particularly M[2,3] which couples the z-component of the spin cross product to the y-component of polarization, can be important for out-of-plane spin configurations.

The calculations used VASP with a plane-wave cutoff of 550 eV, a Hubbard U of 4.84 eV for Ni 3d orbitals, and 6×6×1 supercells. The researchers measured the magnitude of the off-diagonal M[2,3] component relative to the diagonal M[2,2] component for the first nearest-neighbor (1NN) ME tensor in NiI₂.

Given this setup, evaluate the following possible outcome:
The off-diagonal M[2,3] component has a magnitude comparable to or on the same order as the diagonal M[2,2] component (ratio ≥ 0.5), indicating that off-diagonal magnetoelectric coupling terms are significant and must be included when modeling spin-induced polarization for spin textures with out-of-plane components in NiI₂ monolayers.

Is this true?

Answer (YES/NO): YES